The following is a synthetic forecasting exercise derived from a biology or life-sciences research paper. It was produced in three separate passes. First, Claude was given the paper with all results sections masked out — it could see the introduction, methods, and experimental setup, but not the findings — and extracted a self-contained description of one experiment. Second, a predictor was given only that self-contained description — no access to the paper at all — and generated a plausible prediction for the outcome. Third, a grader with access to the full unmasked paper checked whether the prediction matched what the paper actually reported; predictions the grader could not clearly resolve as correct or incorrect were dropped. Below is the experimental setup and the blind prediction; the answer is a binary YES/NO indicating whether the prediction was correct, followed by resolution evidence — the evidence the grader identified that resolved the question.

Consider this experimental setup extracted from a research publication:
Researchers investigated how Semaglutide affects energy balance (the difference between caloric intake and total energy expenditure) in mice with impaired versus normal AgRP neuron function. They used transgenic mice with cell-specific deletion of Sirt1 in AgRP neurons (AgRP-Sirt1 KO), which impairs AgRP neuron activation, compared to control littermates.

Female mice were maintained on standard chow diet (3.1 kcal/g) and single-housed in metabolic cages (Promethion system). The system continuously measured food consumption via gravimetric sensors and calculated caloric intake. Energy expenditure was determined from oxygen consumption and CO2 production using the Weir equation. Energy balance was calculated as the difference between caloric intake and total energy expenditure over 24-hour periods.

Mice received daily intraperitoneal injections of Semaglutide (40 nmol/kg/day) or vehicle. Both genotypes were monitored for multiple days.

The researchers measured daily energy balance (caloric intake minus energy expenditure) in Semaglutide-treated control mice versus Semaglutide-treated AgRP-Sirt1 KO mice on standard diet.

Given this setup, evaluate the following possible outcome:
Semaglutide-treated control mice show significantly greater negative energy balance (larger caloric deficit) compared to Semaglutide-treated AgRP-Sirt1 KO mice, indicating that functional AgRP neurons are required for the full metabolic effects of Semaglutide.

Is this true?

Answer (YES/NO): NO